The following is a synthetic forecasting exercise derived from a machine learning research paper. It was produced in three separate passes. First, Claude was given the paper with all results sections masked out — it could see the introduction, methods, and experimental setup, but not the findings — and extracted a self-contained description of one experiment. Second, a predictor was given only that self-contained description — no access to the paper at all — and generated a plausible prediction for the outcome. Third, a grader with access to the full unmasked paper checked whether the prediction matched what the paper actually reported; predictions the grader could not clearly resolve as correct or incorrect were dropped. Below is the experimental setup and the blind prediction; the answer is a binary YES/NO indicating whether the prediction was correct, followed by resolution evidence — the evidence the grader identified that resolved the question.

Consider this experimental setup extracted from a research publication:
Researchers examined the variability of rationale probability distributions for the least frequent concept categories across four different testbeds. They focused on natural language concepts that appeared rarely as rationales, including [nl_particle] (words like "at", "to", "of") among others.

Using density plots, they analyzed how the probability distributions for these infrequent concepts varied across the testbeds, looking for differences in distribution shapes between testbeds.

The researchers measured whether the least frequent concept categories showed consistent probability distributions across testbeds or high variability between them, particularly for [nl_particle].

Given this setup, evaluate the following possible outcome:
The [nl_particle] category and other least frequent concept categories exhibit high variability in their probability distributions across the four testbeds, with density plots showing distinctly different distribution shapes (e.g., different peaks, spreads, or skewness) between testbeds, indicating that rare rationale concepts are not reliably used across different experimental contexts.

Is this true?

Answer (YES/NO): YES